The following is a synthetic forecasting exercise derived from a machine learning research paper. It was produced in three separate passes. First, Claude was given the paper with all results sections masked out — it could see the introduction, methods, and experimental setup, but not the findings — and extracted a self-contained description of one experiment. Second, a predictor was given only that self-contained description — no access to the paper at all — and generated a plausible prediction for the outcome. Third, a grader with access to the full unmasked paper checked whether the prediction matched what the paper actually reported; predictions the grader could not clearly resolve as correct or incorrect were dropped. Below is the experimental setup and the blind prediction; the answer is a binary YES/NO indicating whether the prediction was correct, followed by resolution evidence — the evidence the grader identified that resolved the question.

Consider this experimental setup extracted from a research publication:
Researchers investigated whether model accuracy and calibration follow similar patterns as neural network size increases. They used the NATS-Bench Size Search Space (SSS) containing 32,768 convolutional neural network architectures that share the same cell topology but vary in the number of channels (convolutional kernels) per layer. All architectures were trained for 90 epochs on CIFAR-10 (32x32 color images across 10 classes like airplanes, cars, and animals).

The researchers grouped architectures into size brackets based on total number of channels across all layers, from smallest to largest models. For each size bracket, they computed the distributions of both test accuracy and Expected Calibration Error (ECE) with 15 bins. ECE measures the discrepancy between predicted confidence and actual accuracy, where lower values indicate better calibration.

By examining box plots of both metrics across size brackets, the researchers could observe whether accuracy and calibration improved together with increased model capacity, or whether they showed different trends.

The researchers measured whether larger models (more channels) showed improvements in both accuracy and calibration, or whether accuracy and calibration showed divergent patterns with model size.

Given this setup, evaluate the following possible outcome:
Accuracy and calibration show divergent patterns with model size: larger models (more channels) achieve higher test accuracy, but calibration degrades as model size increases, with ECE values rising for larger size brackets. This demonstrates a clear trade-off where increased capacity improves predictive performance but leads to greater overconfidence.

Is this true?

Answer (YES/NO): NO